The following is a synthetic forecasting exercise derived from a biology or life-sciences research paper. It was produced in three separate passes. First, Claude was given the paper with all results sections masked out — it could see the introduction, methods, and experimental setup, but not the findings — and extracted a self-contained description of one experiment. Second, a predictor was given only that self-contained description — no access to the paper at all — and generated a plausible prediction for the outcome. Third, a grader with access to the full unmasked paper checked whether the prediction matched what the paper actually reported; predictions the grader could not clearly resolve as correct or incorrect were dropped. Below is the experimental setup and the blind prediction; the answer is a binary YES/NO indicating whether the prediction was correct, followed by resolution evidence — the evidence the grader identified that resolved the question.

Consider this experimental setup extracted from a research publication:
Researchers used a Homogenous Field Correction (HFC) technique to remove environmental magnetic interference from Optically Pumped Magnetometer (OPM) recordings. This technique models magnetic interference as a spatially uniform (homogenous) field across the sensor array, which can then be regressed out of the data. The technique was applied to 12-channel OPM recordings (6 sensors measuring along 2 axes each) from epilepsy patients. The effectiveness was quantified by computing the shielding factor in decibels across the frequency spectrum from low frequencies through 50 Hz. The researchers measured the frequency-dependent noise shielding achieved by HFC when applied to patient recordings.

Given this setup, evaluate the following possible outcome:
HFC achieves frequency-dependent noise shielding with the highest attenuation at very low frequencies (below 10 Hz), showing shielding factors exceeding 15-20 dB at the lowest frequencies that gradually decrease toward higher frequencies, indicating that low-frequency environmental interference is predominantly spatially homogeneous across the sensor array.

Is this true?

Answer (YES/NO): NO